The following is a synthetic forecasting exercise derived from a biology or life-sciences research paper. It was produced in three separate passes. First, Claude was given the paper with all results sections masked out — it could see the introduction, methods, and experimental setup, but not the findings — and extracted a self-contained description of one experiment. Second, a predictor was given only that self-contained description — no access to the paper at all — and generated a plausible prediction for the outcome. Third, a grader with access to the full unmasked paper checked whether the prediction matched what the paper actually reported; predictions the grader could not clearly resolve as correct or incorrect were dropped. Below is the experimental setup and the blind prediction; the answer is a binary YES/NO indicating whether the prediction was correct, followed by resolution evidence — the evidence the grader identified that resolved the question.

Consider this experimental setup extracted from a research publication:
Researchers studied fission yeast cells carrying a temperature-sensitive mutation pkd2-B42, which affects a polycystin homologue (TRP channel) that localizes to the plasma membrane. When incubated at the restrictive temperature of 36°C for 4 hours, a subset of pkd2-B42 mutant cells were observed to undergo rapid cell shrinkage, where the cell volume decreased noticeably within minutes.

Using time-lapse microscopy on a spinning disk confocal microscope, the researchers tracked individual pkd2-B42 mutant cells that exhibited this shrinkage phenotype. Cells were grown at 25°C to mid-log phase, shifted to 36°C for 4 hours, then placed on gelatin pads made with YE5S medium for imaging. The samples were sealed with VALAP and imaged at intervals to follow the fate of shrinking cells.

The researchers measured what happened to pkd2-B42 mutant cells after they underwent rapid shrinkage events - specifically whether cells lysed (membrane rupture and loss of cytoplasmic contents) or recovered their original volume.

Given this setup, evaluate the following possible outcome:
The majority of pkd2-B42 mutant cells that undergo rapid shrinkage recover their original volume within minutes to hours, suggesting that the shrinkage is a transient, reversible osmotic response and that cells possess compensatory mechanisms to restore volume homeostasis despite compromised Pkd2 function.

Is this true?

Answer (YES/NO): YES